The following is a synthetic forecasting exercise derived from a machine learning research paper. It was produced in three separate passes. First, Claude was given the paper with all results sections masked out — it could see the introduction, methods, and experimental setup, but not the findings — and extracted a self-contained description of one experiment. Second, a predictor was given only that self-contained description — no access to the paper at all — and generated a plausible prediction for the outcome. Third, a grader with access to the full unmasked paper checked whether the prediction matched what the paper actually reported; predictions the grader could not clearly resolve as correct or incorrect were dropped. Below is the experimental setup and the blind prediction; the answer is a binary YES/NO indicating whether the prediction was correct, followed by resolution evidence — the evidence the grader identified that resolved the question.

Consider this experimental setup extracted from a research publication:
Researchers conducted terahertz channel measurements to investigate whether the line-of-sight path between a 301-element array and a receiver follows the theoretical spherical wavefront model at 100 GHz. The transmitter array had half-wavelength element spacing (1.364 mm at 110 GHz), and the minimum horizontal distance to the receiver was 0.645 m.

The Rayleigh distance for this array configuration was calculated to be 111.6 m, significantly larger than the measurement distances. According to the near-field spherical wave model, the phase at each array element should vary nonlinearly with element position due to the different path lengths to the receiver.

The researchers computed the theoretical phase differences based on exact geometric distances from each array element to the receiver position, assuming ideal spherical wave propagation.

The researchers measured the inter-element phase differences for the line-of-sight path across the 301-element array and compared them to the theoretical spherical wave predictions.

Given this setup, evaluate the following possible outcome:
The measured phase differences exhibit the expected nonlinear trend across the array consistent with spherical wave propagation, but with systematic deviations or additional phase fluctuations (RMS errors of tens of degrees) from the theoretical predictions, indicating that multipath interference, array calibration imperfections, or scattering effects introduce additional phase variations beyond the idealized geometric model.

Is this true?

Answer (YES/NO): NO